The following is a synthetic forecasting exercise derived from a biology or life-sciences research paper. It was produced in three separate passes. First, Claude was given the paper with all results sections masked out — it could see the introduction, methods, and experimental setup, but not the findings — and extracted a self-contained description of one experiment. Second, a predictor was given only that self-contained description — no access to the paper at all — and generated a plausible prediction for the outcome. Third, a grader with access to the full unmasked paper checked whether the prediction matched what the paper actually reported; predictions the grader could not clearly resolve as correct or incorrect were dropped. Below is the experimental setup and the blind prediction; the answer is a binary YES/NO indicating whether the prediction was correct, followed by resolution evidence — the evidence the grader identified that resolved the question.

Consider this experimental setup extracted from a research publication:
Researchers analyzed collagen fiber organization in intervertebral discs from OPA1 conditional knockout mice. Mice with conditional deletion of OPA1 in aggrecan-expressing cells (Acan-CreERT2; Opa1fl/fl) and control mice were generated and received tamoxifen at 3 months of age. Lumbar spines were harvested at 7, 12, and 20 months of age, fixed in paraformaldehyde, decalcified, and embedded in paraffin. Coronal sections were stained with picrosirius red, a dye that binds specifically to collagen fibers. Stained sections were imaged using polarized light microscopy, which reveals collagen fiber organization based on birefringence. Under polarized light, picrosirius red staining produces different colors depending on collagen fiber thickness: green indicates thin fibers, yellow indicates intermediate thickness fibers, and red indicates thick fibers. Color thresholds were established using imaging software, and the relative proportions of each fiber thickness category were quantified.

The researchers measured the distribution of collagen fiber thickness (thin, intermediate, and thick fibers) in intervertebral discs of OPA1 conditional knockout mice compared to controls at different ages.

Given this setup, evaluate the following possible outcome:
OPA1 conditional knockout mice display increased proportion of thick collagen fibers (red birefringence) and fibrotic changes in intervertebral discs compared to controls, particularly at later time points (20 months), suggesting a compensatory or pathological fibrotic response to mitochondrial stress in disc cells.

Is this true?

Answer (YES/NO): NO